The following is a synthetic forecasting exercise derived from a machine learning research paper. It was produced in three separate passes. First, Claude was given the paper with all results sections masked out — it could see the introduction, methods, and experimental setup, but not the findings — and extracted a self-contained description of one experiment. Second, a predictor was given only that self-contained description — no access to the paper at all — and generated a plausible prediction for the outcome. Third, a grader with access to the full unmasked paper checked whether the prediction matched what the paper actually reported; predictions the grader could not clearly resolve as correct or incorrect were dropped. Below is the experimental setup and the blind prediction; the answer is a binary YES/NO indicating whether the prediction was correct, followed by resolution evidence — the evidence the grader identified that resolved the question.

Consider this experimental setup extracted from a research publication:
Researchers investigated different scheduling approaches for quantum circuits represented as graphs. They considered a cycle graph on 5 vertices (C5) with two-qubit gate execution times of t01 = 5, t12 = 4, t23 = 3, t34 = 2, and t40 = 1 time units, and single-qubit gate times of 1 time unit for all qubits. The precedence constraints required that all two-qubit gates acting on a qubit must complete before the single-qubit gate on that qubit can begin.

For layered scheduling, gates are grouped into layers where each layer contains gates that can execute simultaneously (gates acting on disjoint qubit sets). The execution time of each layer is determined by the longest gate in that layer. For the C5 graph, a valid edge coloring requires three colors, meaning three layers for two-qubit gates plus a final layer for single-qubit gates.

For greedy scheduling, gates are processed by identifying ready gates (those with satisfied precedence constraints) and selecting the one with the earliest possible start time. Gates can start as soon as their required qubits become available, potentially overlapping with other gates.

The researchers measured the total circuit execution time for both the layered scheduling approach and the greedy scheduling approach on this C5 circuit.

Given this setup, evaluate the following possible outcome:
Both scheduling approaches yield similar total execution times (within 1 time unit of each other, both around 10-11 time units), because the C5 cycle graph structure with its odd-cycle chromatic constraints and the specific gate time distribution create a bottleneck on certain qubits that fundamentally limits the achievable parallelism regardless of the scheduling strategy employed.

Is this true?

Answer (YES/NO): NO